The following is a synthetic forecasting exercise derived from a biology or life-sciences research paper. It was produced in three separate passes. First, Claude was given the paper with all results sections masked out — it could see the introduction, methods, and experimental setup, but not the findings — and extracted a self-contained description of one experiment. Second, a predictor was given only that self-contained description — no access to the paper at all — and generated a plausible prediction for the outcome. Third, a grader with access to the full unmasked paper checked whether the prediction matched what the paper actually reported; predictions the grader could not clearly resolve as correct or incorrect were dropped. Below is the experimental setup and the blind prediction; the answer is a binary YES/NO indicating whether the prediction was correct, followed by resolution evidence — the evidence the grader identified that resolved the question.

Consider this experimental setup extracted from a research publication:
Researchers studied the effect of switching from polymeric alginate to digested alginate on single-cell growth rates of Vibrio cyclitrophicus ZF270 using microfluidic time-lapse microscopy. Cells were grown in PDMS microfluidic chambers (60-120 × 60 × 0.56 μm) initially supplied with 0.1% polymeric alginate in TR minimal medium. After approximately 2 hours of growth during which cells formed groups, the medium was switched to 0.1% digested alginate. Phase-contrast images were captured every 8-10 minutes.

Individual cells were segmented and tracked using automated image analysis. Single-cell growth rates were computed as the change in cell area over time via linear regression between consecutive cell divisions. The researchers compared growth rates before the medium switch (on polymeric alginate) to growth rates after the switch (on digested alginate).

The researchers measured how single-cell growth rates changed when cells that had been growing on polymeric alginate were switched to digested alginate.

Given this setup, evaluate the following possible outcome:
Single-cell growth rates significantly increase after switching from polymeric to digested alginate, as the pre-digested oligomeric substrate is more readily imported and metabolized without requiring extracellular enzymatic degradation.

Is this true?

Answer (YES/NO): NO